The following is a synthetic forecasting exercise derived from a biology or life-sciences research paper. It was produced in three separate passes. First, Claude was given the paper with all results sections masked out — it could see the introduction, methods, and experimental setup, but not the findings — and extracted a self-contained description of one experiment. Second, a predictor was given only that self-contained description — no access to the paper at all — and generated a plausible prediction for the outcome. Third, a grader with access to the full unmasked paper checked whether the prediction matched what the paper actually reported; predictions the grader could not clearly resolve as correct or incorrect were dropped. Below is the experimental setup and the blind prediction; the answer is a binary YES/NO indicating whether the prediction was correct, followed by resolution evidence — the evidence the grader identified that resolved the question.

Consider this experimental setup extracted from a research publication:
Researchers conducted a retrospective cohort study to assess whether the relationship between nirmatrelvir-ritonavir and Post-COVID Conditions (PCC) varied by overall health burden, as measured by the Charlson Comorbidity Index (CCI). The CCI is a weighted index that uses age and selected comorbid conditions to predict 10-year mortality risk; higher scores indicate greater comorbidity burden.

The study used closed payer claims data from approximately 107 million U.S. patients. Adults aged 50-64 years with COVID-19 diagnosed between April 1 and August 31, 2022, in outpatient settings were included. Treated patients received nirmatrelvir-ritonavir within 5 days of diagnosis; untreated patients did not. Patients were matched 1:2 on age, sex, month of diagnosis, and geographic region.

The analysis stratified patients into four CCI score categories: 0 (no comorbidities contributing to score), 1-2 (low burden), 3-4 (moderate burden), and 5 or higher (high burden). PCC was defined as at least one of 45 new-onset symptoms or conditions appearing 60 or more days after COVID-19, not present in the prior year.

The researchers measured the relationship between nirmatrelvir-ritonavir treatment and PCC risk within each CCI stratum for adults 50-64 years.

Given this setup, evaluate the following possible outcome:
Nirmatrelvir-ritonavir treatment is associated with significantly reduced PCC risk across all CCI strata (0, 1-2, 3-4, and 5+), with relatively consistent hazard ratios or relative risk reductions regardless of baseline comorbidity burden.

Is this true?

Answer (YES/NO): YES